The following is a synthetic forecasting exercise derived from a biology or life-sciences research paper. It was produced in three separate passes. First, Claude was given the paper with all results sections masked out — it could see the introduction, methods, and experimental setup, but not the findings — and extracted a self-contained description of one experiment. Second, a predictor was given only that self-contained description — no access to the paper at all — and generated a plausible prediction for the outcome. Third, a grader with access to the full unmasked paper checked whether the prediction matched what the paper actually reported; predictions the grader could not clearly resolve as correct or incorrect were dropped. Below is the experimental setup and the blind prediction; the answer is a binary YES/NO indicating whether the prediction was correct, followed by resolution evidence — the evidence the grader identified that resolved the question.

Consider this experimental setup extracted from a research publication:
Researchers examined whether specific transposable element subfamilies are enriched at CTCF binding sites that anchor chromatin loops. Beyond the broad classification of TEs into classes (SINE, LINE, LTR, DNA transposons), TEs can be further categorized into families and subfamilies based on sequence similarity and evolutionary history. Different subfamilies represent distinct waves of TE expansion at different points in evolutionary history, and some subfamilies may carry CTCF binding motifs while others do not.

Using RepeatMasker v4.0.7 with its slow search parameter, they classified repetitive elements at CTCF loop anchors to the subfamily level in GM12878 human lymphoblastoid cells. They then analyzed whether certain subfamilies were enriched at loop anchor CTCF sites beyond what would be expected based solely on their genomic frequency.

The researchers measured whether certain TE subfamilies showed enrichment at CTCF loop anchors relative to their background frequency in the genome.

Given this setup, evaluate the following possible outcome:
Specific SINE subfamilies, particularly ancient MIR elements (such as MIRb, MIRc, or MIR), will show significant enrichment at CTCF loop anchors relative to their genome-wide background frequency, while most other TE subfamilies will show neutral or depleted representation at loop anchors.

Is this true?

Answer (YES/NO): NO